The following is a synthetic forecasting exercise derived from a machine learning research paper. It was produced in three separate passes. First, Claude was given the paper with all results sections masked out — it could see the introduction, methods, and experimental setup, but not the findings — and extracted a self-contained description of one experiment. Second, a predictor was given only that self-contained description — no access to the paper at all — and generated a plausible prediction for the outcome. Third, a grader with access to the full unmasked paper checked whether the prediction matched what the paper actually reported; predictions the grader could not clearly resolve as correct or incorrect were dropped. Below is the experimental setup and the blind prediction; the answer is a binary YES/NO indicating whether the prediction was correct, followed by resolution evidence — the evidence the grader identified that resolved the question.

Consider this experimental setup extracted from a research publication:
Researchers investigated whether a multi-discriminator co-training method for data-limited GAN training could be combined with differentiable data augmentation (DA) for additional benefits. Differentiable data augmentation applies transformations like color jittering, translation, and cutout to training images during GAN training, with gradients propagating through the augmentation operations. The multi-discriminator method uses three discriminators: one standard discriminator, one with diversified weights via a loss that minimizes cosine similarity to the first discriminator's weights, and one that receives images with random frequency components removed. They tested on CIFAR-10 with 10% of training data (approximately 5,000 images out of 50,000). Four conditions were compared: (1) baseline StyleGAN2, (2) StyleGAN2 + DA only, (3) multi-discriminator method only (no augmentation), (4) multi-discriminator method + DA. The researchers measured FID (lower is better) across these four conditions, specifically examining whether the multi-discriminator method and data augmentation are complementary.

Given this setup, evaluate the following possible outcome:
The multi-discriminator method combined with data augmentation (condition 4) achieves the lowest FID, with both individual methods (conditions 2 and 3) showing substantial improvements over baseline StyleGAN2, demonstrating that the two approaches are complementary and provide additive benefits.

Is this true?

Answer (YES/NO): YES